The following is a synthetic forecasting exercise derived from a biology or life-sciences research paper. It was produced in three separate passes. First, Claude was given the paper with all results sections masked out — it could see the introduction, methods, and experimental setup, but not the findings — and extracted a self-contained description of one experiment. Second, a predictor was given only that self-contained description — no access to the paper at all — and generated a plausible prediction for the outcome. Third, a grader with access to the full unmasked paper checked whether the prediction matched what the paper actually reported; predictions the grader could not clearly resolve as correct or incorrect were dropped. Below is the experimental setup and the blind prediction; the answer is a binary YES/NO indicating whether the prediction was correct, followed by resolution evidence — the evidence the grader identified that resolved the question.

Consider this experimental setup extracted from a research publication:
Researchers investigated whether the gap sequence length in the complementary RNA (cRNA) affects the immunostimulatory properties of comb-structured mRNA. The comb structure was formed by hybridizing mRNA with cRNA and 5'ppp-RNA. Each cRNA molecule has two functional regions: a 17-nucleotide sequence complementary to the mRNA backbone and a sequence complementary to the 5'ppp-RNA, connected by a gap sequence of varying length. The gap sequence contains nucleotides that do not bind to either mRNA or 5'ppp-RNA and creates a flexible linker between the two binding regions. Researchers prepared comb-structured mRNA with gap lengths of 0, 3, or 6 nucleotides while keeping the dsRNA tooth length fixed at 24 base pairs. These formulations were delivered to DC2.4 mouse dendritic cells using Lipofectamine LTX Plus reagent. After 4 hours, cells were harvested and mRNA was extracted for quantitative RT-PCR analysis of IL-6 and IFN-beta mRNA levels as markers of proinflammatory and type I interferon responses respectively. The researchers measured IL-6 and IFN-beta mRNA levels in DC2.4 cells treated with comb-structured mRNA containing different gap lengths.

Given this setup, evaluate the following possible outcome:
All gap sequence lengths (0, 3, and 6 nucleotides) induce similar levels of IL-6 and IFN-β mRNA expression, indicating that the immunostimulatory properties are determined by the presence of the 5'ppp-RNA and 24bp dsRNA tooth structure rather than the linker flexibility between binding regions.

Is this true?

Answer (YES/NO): NO